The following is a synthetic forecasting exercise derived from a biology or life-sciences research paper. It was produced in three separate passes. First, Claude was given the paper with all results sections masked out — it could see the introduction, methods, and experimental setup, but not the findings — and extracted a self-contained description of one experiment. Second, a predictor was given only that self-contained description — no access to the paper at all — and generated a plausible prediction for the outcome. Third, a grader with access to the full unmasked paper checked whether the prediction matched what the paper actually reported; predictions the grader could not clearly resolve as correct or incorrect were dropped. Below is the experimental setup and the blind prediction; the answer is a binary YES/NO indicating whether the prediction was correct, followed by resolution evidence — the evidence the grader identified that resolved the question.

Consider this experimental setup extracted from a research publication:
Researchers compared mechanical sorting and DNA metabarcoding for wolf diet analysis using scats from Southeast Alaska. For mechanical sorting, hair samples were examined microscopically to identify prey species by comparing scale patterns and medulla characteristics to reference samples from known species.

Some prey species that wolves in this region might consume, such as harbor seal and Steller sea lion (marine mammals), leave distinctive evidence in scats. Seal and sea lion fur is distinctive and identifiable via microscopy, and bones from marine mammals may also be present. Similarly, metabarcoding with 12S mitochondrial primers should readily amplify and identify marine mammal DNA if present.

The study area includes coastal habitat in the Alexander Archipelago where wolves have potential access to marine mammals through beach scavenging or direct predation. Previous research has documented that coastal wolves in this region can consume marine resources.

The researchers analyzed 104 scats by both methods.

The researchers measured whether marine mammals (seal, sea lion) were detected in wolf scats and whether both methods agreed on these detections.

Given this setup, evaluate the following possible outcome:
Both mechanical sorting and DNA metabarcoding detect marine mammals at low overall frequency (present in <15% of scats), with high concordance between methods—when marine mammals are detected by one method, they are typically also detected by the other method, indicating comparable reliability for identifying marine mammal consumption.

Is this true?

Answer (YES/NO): NO